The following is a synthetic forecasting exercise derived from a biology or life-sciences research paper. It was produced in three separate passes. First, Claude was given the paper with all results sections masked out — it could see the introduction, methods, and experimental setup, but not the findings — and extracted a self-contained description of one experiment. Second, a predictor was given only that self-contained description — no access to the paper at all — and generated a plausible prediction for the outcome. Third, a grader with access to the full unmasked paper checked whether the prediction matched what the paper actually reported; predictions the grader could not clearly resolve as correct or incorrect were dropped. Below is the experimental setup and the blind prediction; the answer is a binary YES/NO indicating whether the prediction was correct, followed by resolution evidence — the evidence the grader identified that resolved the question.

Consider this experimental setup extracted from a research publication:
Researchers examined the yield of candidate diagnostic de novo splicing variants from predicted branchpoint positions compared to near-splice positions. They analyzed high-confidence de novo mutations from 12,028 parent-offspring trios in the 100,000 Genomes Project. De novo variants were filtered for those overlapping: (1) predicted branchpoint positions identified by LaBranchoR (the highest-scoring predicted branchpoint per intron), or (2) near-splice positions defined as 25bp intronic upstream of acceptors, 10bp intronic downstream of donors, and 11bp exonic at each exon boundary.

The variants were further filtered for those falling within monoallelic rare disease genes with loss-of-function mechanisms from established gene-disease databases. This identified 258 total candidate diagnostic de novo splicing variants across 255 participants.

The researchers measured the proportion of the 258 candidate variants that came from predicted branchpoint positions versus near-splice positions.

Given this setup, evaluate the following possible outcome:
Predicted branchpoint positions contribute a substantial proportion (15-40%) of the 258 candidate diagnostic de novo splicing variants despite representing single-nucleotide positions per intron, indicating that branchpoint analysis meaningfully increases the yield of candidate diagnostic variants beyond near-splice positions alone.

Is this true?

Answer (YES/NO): NO